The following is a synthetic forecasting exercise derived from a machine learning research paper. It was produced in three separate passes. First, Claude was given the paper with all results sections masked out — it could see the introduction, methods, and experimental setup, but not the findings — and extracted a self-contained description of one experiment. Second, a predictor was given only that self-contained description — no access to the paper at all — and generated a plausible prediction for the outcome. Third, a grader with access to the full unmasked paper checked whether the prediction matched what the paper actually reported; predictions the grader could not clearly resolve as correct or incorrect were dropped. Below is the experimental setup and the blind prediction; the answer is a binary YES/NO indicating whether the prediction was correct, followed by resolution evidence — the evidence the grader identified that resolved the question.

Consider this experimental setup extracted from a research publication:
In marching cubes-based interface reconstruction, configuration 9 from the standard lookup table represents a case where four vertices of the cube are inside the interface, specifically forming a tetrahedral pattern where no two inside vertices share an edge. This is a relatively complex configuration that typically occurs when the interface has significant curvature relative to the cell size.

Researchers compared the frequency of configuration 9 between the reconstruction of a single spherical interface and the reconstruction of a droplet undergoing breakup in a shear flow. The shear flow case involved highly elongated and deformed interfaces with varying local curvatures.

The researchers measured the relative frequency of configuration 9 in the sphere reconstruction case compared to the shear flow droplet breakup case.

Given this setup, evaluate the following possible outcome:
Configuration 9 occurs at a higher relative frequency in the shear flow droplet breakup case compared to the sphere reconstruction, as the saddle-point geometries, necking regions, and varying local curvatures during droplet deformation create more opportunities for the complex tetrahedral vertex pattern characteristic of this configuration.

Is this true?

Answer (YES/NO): NO